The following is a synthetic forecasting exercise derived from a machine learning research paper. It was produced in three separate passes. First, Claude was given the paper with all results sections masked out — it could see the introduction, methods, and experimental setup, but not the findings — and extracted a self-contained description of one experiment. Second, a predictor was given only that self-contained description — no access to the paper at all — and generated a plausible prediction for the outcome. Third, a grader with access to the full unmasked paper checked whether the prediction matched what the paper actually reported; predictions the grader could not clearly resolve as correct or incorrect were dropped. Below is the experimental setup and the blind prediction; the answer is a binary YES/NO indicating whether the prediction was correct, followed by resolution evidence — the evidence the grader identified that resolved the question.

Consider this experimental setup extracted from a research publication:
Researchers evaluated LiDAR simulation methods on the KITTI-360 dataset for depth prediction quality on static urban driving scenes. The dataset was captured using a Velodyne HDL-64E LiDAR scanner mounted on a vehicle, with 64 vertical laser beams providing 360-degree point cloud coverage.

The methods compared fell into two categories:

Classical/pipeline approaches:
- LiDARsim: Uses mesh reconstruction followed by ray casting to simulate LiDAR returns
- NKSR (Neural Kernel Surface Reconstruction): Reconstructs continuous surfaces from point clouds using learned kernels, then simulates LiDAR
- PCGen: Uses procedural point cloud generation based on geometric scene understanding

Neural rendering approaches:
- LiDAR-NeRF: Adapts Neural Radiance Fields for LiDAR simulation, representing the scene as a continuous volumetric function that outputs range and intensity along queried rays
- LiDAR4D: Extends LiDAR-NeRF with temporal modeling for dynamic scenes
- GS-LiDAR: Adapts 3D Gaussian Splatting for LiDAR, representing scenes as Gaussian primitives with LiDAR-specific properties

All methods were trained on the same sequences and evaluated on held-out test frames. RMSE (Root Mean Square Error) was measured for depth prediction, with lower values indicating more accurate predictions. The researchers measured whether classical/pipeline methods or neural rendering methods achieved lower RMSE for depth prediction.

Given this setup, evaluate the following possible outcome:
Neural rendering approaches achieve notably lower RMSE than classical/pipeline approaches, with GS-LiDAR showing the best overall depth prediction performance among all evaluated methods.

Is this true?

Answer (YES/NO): YES